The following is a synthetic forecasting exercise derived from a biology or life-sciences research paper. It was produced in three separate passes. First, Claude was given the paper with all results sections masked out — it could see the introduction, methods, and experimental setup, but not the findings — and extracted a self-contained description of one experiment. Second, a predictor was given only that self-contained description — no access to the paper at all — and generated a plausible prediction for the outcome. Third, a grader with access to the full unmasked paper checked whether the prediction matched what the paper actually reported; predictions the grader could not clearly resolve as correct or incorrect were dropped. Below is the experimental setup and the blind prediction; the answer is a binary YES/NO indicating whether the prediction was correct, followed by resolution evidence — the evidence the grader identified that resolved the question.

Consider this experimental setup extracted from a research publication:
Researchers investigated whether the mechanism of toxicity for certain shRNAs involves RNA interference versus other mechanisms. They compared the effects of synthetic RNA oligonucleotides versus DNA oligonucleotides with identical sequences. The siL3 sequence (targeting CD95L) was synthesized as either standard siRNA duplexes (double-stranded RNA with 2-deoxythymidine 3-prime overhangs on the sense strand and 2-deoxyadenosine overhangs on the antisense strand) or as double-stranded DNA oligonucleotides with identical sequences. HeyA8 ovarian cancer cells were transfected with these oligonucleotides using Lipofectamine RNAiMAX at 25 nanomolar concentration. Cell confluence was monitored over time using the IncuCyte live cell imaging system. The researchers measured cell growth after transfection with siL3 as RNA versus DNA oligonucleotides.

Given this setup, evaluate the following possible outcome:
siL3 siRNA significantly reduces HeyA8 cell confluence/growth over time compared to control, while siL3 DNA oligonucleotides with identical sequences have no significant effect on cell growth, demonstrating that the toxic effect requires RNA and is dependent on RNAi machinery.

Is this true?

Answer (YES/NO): YES